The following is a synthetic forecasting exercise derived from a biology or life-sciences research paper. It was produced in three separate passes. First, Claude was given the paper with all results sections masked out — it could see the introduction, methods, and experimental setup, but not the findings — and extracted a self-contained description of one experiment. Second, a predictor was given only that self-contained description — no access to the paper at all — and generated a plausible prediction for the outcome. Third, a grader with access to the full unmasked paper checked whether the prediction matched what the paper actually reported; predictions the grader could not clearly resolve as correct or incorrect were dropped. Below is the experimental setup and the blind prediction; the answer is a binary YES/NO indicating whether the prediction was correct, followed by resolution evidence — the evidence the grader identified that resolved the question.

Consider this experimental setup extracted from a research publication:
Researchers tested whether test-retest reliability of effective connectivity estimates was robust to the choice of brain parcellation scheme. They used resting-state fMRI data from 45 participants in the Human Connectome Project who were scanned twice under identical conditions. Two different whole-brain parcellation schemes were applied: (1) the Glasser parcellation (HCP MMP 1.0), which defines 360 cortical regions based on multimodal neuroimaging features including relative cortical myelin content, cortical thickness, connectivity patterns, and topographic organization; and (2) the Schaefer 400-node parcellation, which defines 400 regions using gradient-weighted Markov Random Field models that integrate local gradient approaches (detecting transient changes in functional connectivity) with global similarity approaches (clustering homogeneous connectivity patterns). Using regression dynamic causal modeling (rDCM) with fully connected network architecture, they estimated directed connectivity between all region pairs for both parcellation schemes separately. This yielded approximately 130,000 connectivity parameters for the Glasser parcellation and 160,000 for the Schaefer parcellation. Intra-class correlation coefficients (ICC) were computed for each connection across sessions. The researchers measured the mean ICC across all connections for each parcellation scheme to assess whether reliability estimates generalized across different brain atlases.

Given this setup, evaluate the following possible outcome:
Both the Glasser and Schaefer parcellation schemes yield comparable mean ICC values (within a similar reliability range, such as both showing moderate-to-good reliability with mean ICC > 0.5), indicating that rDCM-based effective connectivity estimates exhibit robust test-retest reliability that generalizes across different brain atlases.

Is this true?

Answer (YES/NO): NO